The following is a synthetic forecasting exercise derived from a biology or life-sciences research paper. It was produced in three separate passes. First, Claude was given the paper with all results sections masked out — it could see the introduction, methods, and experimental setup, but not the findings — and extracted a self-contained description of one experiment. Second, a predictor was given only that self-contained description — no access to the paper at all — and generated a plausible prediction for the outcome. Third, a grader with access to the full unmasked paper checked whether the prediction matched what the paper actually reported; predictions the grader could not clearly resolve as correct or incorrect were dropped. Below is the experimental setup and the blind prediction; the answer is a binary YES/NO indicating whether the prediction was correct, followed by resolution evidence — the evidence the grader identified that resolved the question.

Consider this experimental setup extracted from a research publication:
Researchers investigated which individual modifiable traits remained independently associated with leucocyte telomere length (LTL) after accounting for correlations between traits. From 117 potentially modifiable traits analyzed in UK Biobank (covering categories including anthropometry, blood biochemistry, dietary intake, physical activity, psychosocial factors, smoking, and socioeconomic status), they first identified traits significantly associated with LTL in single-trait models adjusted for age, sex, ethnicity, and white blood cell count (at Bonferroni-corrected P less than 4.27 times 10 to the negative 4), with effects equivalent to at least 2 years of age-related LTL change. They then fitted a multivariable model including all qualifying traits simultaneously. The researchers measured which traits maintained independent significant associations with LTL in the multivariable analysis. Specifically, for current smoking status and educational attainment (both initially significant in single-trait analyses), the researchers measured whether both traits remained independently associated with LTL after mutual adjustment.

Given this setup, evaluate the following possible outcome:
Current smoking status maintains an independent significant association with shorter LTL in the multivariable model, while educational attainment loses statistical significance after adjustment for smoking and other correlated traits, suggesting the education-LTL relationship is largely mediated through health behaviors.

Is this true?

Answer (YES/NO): NO